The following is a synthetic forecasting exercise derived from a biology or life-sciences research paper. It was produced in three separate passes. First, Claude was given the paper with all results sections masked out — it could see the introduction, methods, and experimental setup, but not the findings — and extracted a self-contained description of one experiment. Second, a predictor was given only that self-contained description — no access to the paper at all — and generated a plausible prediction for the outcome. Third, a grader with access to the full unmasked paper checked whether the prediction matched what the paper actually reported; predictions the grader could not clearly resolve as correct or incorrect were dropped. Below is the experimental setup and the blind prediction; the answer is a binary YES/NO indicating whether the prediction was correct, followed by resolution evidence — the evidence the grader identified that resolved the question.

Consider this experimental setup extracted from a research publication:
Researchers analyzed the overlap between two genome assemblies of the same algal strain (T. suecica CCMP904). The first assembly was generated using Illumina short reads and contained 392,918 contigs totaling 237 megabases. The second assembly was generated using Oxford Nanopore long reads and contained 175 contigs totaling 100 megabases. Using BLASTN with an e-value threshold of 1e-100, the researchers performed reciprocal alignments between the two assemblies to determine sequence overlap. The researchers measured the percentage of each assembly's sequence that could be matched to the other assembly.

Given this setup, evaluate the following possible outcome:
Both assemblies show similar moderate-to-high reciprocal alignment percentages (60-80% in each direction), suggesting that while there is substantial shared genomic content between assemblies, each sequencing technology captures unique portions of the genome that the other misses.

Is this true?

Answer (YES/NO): NO